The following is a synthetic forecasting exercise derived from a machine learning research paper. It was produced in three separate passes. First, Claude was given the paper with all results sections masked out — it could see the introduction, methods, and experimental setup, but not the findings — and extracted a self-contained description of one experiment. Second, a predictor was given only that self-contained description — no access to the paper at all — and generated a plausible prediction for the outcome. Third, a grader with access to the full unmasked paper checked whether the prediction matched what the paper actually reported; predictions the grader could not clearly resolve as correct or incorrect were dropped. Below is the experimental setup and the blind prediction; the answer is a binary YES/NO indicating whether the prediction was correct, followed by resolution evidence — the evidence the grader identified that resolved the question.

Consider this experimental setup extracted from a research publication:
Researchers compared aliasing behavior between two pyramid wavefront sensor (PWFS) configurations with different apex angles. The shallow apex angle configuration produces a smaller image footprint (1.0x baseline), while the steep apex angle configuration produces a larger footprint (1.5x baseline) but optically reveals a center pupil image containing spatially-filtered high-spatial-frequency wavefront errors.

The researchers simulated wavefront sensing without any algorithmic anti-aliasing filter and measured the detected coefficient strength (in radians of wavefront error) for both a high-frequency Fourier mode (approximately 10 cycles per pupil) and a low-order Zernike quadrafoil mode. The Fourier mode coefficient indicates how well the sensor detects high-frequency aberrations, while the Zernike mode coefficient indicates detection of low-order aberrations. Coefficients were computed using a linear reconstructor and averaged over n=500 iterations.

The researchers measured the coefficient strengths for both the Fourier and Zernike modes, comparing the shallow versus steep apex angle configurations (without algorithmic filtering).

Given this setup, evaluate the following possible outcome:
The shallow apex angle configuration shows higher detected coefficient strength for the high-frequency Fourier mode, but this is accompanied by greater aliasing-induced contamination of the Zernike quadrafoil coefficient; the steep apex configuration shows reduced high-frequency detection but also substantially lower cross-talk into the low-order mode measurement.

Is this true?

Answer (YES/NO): NO